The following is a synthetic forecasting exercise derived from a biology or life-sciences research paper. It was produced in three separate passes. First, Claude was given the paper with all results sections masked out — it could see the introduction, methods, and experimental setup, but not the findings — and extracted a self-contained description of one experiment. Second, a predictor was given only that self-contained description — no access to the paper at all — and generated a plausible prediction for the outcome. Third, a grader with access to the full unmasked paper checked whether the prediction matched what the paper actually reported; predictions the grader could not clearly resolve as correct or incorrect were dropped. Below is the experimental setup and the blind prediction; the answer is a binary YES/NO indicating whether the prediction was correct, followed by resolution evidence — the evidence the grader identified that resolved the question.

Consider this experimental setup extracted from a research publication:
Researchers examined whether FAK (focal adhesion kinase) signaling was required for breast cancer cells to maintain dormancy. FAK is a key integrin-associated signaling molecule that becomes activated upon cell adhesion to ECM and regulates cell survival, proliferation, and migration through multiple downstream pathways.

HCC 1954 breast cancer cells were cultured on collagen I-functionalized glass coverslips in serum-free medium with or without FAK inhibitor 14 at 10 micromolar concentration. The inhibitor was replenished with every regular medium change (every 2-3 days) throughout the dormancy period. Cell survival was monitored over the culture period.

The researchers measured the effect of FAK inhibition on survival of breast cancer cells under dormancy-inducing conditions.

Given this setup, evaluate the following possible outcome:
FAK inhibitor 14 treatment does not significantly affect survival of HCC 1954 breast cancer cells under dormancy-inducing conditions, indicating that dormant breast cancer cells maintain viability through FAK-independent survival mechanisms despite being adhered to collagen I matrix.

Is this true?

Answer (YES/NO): NO